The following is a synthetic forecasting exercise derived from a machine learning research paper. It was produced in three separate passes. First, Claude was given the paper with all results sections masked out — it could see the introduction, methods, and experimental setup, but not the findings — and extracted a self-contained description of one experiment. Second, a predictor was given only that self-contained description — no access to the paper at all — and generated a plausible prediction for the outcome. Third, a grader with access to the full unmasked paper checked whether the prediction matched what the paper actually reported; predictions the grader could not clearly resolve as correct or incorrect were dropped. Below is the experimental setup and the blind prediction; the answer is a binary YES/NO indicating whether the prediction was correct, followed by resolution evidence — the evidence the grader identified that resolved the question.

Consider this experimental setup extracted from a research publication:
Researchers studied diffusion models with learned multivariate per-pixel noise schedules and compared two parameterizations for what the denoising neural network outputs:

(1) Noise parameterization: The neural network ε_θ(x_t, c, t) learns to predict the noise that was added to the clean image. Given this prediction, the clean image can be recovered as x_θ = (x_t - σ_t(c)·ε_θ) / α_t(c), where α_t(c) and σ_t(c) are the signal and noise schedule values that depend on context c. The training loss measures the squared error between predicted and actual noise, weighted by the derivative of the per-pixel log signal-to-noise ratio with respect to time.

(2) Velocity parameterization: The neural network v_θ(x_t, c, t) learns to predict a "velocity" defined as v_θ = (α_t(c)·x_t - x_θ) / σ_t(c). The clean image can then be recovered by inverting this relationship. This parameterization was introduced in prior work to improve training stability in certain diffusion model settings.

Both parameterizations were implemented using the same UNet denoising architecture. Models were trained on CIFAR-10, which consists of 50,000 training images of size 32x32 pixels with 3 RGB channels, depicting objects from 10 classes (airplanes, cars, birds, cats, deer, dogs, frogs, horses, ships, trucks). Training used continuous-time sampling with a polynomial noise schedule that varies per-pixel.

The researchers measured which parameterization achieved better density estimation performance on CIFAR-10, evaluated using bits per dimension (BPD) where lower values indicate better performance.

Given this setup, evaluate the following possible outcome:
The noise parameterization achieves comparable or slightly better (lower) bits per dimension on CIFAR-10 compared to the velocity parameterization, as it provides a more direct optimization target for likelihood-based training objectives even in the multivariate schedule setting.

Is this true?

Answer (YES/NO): NO